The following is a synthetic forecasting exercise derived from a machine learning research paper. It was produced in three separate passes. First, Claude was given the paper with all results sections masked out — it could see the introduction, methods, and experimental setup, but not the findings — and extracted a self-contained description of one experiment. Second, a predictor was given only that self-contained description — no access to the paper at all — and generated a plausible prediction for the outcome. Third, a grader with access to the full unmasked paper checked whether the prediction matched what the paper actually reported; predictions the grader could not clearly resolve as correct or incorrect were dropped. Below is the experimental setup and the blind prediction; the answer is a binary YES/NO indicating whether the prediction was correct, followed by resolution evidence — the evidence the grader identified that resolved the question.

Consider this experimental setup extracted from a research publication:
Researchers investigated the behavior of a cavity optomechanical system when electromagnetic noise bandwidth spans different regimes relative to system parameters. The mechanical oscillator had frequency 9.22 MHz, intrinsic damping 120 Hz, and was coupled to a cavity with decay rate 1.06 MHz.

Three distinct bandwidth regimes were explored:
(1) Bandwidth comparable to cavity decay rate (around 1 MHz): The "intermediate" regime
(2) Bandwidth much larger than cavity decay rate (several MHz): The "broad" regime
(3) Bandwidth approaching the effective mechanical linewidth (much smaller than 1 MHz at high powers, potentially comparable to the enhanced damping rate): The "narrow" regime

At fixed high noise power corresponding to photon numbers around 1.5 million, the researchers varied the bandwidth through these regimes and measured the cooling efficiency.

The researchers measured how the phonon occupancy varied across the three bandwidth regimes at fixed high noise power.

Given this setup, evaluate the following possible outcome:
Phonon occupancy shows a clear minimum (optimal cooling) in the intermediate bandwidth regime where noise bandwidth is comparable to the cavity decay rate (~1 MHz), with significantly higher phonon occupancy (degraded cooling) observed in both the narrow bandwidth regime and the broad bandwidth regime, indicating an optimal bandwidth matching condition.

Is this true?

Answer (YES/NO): NO